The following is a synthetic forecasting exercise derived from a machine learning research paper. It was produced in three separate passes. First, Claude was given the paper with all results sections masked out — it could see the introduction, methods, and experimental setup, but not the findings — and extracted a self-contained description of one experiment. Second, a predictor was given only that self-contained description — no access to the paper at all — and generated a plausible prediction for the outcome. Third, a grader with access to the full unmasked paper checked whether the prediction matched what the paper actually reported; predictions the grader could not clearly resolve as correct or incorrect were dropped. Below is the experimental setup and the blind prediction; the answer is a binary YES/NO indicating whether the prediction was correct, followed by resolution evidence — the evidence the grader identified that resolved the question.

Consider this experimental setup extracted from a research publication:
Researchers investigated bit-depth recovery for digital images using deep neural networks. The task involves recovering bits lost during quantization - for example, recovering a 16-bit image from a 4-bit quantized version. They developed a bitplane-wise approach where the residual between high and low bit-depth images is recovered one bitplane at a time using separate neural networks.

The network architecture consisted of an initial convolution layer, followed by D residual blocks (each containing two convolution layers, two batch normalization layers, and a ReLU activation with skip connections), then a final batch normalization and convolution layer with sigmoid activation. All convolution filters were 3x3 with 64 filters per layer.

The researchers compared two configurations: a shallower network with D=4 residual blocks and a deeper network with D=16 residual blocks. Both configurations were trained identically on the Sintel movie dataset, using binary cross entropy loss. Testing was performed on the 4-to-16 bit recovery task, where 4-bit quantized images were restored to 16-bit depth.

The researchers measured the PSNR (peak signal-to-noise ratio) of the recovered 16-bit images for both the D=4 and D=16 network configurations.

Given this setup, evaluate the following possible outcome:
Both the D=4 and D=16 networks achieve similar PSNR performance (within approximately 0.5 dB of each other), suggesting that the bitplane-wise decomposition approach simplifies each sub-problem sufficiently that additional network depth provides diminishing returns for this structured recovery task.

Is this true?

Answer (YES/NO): YES